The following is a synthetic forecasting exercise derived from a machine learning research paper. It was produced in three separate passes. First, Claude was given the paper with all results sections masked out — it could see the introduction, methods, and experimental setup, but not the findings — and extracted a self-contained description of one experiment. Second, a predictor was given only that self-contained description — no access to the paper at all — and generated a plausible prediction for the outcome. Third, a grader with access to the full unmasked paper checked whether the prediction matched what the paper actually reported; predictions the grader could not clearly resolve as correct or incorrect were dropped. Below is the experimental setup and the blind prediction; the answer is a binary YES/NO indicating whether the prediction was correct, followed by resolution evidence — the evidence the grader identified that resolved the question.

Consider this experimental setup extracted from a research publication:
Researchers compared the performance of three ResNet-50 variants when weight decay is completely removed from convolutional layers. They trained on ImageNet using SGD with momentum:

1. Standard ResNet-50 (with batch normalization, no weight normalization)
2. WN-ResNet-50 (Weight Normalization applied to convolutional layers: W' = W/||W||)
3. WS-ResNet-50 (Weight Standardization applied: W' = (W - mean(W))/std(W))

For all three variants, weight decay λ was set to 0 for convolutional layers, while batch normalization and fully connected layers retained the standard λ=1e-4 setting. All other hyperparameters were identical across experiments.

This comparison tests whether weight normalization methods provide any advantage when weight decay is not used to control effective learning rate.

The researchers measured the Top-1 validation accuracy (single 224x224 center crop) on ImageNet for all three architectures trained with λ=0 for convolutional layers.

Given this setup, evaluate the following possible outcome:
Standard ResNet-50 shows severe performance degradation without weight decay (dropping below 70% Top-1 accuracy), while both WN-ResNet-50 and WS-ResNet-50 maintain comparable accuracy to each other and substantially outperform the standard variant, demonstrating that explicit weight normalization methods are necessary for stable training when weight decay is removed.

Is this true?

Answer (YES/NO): NO